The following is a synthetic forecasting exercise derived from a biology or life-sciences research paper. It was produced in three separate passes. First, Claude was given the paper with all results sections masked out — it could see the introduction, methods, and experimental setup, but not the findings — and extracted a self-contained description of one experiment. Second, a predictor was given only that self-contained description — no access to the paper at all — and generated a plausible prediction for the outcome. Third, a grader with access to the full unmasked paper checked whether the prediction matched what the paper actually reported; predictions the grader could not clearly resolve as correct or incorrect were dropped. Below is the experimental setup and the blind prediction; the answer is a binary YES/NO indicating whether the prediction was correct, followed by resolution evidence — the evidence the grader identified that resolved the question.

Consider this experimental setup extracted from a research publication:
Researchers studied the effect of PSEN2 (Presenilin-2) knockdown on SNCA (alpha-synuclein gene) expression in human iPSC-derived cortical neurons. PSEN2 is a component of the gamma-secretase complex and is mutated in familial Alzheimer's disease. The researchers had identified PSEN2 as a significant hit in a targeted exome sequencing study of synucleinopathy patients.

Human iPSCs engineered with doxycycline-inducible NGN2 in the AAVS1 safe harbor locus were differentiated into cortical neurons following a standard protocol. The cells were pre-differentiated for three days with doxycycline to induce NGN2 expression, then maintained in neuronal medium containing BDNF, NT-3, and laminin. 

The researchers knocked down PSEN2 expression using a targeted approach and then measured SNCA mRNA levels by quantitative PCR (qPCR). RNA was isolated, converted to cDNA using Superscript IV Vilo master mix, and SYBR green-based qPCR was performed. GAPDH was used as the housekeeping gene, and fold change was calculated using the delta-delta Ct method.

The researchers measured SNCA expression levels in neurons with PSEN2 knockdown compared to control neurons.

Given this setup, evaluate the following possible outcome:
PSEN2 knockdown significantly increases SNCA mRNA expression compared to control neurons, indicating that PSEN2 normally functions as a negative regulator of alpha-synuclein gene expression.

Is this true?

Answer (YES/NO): YES